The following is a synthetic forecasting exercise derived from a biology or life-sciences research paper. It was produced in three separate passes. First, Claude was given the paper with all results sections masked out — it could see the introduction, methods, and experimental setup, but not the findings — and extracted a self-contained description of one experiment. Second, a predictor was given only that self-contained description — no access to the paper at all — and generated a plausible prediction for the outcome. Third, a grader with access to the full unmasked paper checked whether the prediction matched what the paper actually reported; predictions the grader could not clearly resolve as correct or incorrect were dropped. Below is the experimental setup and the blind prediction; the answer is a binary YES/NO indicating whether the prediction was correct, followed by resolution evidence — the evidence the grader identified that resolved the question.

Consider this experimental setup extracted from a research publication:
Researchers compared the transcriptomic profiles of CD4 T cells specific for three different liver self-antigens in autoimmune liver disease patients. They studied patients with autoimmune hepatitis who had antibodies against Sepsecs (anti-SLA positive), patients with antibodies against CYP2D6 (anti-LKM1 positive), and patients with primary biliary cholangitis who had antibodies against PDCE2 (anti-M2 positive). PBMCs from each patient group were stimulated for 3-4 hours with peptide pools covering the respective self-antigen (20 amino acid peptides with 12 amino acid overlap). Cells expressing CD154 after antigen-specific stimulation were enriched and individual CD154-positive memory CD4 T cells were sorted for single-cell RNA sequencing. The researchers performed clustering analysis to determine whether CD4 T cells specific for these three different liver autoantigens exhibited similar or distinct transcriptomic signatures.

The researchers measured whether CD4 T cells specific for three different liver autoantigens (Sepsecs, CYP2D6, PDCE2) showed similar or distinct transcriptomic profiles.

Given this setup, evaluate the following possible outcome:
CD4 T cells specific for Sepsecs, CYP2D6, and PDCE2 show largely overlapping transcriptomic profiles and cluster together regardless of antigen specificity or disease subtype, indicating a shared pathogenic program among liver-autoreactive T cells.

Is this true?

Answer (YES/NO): YES